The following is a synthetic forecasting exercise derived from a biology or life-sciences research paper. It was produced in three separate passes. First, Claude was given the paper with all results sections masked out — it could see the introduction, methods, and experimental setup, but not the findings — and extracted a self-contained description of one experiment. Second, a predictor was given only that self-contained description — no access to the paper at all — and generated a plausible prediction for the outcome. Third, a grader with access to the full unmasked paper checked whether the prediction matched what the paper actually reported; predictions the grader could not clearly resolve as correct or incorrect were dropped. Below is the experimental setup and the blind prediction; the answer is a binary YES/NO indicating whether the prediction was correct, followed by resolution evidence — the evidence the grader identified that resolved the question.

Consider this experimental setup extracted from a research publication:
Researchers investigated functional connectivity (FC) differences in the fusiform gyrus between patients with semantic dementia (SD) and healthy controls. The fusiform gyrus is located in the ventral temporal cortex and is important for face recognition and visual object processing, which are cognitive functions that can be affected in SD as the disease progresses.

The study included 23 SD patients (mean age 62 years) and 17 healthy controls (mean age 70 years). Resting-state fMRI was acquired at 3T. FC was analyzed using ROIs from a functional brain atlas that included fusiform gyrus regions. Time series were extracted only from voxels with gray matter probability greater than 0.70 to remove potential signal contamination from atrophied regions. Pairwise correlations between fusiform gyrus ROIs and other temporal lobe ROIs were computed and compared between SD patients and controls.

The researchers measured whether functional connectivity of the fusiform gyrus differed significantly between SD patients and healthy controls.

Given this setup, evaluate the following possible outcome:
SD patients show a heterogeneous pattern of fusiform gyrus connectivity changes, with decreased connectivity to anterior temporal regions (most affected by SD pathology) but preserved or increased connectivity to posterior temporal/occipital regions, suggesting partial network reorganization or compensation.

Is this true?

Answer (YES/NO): NO